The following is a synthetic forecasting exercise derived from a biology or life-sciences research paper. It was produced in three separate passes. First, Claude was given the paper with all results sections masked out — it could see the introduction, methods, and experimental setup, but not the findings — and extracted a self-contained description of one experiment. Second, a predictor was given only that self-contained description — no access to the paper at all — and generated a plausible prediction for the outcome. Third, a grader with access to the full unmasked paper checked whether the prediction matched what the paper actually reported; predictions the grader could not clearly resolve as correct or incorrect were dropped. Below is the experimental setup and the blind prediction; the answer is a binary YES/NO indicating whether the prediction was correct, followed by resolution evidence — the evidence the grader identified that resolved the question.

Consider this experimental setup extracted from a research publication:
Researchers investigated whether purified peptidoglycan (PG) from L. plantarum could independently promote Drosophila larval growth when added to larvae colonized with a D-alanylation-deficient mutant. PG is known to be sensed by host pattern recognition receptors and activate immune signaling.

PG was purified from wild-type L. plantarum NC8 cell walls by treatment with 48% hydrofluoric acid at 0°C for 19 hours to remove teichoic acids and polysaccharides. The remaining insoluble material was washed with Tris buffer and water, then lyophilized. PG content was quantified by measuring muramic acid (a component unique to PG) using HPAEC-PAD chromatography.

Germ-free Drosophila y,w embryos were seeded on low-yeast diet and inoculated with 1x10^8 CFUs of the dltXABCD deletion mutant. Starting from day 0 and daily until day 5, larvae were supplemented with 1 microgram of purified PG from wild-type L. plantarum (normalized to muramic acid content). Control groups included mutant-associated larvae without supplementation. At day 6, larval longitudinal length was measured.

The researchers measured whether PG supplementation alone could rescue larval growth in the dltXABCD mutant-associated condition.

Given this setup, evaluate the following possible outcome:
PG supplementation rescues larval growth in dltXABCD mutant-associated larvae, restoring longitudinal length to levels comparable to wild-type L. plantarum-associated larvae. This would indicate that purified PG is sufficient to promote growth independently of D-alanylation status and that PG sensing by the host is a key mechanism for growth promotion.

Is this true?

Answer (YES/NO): NO